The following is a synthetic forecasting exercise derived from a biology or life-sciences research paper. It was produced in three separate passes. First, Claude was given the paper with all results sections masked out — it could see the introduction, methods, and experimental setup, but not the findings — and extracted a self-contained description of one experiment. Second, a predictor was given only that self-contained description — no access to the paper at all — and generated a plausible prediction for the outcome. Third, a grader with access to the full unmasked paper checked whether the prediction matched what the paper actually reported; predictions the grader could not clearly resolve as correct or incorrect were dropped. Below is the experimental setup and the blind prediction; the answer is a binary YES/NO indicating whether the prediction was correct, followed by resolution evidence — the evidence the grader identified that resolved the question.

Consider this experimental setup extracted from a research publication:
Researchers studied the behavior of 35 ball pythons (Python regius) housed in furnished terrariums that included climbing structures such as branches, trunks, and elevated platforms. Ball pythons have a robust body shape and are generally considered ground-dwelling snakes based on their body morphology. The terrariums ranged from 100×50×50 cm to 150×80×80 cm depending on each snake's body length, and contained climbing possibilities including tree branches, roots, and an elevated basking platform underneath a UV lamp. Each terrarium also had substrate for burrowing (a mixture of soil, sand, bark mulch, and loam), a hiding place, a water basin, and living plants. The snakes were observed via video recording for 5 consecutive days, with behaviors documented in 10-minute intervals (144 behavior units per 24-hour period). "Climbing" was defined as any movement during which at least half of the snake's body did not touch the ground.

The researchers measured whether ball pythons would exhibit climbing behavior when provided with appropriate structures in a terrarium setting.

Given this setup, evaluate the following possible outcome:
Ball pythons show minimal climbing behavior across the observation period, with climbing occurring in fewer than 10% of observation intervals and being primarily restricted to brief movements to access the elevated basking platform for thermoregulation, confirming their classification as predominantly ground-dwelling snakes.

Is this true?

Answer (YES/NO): NO